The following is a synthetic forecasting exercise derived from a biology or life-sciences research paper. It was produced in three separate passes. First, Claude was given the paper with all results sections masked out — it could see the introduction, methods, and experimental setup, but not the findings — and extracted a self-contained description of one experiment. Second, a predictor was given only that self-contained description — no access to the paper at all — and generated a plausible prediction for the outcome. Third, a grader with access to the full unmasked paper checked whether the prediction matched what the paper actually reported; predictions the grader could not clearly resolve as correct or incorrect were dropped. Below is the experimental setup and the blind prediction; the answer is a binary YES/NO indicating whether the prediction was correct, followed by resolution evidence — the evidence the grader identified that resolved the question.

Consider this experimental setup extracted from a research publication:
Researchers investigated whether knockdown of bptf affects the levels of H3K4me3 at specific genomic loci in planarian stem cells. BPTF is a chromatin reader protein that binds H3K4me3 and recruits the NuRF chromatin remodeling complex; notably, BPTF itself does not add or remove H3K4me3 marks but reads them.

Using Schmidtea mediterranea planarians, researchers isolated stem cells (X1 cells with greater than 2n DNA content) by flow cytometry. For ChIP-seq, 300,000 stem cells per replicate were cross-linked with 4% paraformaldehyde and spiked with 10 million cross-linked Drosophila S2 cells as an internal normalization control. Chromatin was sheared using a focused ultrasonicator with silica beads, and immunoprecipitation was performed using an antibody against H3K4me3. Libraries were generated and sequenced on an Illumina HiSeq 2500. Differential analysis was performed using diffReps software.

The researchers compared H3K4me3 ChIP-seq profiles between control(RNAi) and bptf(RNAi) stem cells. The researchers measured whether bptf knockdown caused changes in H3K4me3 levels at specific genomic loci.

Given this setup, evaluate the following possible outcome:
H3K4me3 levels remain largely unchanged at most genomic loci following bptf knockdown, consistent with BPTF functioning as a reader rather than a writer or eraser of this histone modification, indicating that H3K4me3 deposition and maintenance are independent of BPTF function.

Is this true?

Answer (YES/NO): YES